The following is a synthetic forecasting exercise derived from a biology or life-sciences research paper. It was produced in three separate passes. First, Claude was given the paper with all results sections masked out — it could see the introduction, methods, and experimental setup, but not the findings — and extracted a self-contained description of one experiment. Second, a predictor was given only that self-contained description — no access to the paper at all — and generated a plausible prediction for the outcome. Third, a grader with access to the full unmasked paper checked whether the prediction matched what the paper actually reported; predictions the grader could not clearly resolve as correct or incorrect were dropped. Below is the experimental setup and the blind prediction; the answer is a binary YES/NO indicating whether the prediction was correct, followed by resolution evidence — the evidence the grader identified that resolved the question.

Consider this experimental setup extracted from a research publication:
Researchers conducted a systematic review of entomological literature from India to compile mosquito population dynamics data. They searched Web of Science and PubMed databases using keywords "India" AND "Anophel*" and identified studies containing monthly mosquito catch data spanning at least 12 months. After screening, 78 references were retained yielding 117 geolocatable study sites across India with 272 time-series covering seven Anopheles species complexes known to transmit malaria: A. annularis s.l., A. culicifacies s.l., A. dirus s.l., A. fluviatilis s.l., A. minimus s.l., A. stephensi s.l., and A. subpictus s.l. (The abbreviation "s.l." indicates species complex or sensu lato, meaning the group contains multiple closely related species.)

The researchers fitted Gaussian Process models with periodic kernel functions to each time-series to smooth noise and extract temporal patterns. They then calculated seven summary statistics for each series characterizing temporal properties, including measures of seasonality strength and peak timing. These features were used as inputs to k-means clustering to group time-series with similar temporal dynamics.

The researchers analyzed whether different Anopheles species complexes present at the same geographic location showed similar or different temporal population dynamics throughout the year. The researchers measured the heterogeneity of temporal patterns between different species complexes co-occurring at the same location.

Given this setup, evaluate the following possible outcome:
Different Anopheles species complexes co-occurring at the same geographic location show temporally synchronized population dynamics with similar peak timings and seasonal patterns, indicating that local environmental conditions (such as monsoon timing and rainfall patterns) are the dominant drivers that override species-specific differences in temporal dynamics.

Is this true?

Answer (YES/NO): NO